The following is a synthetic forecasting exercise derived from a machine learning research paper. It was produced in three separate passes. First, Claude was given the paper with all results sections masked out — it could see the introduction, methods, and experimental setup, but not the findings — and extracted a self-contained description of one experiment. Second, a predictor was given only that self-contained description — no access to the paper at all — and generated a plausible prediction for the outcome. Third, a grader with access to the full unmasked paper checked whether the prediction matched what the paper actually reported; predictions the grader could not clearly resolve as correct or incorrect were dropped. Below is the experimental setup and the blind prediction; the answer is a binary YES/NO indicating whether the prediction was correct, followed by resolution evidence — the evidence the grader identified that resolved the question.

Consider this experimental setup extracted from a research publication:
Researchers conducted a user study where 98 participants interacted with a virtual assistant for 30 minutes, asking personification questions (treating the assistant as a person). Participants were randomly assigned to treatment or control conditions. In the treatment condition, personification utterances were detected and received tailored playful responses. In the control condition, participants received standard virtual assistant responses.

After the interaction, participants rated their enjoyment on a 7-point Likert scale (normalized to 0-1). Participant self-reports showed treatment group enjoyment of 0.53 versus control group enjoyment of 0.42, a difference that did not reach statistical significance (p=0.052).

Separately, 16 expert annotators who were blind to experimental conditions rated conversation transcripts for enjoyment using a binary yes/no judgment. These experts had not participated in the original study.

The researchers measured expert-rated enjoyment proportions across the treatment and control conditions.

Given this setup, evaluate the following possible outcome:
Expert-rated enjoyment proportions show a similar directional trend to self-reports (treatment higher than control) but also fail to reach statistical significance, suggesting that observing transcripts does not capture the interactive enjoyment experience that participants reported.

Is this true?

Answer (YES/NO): NO